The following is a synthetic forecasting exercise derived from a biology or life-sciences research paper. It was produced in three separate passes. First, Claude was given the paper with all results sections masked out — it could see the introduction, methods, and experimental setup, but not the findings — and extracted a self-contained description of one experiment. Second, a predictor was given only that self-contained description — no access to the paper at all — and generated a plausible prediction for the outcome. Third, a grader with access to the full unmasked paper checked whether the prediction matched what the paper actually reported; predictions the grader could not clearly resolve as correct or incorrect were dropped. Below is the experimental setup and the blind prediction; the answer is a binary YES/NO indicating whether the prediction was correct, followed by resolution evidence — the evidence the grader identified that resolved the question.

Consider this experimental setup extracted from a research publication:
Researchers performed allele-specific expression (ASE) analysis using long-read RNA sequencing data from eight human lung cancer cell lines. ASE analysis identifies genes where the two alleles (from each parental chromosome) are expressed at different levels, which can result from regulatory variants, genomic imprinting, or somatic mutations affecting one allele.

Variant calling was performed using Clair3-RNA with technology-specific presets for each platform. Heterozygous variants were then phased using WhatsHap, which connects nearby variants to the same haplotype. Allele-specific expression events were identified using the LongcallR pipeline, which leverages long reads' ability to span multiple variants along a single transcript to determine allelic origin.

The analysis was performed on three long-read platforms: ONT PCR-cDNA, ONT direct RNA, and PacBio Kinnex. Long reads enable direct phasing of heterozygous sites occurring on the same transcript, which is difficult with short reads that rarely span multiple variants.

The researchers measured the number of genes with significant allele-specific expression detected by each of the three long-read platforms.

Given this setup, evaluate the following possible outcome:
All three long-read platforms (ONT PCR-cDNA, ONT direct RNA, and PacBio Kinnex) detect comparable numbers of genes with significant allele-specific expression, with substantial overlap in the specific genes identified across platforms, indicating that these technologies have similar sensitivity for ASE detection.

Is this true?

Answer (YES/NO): NO